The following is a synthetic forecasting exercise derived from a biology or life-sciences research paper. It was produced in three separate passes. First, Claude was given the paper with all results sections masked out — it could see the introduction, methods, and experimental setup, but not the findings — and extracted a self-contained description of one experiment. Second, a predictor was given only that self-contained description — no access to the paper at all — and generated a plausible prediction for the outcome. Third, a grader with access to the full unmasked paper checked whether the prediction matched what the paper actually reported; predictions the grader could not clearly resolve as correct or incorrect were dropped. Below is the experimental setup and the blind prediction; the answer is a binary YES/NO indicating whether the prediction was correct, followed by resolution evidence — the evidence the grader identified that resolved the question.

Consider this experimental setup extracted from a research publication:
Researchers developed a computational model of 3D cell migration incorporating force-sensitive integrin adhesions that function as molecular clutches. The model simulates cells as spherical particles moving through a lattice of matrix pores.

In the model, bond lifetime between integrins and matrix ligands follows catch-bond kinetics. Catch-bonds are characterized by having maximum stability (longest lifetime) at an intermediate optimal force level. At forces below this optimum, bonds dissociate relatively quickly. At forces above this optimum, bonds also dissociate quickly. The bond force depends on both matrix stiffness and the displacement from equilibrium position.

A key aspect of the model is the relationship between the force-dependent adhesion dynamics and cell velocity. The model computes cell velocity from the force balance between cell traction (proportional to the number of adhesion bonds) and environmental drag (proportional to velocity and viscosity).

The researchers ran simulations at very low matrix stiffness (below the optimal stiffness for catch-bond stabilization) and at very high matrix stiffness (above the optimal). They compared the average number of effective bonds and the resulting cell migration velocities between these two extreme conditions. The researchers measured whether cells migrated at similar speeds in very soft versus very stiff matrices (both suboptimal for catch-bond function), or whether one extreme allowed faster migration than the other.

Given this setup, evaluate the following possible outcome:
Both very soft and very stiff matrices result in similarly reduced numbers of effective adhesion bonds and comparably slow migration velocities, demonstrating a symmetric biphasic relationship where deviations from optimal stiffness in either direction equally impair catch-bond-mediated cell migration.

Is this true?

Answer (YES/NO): NO